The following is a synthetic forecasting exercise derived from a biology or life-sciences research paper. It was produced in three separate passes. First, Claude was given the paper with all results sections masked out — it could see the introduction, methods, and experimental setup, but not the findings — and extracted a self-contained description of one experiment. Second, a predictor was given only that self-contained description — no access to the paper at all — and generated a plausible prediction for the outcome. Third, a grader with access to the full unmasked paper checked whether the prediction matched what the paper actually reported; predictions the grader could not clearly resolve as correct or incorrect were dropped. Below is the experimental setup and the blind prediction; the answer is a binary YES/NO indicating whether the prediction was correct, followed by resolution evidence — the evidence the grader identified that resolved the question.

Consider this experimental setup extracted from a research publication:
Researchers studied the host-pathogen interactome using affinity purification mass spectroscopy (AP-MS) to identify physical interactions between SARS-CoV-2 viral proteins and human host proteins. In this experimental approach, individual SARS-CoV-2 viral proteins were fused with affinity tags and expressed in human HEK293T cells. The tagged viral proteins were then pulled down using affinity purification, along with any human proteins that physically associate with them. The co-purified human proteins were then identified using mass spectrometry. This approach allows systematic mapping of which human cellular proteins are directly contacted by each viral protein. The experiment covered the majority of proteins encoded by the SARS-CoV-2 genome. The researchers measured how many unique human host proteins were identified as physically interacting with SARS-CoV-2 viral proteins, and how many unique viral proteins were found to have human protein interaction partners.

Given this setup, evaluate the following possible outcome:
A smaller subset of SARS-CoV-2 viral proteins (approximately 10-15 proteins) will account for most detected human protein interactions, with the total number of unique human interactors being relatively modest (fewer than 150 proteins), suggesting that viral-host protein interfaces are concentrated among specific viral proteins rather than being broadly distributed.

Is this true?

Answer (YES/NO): NO